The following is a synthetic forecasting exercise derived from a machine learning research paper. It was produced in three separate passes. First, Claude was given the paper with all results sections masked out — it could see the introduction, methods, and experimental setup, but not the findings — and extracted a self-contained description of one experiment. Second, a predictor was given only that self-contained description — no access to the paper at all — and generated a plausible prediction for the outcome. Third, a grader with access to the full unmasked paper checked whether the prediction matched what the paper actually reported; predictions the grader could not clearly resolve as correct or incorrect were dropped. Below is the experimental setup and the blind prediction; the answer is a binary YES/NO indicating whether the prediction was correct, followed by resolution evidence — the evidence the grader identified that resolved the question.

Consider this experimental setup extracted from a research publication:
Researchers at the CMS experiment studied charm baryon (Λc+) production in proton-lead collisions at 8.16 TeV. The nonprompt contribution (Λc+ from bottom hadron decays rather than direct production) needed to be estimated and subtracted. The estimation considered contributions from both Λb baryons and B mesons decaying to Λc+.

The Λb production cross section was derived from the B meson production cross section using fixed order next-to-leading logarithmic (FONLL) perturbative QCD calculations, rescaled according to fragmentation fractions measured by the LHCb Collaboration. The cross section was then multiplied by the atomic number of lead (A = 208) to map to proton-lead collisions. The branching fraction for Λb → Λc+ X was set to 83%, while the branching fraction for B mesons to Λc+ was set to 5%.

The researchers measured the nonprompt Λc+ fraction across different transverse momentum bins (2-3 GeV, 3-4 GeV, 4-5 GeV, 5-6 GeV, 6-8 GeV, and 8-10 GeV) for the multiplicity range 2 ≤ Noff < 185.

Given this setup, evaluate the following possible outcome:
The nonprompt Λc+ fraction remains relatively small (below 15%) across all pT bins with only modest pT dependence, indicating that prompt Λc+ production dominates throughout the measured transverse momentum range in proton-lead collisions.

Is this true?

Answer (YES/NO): YES